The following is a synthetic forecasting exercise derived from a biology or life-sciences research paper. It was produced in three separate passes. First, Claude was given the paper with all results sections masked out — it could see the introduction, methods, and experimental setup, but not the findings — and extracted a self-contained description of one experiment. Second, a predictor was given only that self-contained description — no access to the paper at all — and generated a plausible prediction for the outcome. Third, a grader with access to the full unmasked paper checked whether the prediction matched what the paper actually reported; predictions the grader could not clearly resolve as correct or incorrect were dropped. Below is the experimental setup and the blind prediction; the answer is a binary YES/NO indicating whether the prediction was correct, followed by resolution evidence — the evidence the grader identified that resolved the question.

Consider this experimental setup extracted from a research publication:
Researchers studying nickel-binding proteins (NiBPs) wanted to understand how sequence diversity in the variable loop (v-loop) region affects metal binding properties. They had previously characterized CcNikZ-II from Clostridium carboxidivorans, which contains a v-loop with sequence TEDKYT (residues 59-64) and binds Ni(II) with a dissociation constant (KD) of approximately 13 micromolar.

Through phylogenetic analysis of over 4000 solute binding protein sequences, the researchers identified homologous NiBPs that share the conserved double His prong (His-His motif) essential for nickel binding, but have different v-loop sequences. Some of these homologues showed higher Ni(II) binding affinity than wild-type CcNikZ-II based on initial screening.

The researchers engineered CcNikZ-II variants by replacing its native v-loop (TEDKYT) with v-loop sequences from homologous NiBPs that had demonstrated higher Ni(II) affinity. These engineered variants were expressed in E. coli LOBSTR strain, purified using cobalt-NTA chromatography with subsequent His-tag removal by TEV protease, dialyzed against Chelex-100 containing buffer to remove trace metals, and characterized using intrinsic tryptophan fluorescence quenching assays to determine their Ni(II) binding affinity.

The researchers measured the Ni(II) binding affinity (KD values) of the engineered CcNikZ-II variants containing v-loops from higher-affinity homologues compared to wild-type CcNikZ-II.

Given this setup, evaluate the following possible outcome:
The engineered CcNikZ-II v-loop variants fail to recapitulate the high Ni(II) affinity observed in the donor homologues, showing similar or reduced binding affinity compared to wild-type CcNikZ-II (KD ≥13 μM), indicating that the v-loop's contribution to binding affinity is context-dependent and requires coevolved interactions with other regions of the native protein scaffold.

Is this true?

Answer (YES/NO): NO